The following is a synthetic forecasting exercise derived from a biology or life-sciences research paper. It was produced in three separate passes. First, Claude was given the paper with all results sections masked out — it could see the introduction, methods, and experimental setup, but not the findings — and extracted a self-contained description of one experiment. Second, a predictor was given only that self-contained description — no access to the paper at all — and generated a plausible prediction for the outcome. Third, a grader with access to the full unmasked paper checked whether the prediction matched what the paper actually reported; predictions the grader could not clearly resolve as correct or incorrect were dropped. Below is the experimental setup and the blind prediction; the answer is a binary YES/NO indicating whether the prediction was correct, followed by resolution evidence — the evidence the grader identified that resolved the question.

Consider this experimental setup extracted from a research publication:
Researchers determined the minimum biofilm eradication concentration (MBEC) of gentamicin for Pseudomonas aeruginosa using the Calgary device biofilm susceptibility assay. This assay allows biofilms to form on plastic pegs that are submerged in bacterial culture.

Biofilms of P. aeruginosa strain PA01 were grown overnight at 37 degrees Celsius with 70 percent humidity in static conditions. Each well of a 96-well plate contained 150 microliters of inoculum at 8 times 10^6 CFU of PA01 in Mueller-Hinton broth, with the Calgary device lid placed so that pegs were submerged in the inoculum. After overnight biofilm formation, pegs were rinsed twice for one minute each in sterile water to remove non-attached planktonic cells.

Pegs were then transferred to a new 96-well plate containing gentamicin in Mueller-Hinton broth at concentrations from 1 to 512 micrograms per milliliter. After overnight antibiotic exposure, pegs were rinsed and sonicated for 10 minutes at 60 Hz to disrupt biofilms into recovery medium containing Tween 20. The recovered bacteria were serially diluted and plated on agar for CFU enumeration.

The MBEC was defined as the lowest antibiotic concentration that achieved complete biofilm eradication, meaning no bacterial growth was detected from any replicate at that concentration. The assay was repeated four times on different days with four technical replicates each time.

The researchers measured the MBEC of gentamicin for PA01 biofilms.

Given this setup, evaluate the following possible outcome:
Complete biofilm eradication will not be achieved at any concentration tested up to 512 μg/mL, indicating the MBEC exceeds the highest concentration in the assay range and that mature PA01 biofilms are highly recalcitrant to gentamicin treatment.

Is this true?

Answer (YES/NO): NO